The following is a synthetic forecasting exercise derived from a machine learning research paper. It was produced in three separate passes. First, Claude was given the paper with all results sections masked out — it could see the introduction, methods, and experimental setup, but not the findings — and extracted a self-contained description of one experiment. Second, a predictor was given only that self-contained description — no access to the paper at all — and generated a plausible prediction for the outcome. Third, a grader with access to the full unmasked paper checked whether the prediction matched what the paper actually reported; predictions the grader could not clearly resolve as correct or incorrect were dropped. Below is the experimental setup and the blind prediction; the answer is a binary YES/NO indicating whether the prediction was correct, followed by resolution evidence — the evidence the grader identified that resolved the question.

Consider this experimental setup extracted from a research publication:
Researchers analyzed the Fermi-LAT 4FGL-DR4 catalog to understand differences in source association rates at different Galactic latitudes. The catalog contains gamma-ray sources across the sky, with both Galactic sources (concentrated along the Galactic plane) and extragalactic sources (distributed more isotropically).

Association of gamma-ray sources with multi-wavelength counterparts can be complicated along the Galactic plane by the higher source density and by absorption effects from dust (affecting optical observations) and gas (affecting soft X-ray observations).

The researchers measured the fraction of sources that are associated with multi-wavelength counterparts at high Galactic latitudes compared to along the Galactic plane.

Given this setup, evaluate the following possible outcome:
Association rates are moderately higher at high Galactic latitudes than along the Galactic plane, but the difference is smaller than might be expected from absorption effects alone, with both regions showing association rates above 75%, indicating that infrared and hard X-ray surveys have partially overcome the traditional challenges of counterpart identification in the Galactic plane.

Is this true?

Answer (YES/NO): NO